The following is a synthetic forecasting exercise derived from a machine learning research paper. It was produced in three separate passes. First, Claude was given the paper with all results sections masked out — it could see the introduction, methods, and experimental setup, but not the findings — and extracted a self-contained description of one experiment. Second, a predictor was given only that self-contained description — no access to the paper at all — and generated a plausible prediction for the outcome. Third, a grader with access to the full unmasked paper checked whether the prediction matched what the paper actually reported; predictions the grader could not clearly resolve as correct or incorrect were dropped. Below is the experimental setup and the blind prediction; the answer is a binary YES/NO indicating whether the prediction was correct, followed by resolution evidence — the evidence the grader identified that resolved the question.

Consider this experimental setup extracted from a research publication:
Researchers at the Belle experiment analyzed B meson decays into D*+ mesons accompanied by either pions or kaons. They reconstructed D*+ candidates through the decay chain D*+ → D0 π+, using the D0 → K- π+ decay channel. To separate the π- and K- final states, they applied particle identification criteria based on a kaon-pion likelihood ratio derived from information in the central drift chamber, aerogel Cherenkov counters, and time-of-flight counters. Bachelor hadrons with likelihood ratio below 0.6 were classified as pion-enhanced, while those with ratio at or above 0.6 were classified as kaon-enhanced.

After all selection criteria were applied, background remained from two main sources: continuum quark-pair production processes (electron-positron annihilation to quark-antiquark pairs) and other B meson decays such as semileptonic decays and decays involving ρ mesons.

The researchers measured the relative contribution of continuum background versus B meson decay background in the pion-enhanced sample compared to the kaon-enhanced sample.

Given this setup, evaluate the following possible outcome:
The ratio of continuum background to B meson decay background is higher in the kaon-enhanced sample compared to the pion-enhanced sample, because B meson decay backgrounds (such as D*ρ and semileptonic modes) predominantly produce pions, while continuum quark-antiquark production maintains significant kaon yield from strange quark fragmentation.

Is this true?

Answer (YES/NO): YES